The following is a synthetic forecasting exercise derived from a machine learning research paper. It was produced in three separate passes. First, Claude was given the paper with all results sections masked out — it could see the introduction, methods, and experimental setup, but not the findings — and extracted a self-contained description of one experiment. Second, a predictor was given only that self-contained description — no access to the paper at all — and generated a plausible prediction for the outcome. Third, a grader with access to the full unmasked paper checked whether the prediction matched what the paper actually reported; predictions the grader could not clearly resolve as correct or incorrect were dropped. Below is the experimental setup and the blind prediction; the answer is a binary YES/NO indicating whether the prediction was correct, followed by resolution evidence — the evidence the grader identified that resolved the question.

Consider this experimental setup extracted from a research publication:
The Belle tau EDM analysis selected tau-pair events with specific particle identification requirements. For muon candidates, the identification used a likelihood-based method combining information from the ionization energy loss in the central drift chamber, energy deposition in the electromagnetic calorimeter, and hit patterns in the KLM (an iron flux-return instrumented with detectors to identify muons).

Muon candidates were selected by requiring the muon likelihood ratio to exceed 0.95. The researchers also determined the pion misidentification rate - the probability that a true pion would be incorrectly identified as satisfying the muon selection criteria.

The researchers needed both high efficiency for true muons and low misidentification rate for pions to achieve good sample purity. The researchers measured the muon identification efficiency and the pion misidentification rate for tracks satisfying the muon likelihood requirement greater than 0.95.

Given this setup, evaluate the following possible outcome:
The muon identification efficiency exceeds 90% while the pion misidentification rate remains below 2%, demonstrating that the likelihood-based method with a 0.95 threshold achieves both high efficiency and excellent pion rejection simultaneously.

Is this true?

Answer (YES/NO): YES